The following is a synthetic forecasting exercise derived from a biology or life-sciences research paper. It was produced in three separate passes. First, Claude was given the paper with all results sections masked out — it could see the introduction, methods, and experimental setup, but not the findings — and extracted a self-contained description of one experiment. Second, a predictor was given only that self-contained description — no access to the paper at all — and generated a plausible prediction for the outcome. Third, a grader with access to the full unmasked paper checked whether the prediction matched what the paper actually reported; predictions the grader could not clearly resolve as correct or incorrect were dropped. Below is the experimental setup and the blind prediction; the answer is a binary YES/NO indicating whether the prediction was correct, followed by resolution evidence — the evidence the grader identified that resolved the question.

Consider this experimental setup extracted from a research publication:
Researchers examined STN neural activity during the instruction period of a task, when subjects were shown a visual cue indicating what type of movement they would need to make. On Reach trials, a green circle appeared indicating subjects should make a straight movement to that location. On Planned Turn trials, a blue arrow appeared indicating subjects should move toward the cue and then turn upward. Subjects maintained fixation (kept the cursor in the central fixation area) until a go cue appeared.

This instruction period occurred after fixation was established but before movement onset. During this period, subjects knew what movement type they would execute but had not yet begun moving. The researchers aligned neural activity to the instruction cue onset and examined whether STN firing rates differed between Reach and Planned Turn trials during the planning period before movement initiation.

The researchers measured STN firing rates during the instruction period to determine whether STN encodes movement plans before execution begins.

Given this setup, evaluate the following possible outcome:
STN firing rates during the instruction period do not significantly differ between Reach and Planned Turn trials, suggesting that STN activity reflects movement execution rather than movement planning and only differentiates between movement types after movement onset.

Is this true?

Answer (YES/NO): NO